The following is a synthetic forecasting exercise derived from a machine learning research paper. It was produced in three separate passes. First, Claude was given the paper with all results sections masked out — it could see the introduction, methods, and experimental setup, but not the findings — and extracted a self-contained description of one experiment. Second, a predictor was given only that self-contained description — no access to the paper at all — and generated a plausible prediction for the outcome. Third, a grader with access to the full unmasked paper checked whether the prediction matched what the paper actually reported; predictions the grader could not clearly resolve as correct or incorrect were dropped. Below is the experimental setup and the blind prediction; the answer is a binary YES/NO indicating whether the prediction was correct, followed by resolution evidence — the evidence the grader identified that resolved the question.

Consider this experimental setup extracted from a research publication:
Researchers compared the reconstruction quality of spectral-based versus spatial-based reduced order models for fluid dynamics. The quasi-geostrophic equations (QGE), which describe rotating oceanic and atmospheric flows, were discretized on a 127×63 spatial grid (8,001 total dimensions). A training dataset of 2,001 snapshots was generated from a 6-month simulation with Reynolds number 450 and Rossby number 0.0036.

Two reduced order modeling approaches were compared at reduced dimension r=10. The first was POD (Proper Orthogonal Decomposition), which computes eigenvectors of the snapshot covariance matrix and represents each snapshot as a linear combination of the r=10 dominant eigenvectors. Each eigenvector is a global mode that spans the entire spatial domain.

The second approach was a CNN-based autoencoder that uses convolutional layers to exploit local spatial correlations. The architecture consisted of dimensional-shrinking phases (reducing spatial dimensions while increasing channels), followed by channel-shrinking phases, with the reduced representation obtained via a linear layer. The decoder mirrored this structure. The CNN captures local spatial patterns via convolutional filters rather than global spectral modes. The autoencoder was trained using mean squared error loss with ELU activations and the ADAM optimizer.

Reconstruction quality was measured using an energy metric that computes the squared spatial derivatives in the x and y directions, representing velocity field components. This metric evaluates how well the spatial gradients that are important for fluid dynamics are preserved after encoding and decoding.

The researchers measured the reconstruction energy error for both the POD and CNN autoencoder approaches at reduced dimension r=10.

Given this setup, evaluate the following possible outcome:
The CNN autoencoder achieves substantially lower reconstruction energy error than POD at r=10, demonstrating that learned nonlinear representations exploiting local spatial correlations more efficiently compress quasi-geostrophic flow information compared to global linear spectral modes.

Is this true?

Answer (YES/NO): YES